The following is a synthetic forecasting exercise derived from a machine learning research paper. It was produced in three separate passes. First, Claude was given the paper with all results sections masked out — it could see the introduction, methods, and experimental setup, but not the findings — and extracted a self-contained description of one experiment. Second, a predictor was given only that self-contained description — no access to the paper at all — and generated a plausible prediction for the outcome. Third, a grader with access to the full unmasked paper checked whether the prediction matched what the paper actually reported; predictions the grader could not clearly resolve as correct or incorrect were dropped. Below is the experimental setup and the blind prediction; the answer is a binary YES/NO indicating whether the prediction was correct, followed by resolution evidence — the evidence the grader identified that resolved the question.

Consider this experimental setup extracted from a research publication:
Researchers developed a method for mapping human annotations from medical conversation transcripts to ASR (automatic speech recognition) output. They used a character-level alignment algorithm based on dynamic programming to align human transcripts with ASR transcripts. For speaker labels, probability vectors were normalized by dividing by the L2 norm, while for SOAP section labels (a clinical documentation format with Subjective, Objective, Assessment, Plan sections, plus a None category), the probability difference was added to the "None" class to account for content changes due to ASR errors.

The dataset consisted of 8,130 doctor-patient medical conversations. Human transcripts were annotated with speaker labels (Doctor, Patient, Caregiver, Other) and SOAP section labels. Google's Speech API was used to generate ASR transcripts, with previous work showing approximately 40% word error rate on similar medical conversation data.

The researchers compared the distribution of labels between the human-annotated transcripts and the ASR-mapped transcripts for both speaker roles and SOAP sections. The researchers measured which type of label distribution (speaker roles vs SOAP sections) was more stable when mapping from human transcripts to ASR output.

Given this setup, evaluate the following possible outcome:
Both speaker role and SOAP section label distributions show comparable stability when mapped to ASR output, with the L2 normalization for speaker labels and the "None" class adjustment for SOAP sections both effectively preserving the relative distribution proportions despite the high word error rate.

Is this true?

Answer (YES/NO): NO